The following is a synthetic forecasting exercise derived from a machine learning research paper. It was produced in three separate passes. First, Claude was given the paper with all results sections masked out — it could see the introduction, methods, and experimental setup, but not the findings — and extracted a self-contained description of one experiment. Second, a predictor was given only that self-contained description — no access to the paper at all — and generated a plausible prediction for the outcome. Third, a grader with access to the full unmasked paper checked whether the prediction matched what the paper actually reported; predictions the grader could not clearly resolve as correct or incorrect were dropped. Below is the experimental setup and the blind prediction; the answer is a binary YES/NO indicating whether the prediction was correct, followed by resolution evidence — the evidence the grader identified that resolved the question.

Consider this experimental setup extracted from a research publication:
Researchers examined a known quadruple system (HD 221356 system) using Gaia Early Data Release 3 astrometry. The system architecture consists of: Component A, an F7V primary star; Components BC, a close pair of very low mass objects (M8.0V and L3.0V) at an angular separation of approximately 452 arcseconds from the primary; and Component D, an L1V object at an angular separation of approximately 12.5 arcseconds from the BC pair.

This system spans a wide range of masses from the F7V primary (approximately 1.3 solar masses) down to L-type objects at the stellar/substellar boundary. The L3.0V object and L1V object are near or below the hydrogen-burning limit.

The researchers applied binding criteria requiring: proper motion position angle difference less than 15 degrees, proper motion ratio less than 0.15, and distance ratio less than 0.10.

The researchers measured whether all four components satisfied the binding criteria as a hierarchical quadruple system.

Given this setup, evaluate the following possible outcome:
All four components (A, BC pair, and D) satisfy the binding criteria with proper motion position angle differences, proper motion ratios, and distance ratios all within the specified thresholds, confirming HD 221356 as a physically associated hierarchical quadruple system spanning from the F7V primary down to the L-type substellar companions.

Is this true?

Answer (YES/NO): YES